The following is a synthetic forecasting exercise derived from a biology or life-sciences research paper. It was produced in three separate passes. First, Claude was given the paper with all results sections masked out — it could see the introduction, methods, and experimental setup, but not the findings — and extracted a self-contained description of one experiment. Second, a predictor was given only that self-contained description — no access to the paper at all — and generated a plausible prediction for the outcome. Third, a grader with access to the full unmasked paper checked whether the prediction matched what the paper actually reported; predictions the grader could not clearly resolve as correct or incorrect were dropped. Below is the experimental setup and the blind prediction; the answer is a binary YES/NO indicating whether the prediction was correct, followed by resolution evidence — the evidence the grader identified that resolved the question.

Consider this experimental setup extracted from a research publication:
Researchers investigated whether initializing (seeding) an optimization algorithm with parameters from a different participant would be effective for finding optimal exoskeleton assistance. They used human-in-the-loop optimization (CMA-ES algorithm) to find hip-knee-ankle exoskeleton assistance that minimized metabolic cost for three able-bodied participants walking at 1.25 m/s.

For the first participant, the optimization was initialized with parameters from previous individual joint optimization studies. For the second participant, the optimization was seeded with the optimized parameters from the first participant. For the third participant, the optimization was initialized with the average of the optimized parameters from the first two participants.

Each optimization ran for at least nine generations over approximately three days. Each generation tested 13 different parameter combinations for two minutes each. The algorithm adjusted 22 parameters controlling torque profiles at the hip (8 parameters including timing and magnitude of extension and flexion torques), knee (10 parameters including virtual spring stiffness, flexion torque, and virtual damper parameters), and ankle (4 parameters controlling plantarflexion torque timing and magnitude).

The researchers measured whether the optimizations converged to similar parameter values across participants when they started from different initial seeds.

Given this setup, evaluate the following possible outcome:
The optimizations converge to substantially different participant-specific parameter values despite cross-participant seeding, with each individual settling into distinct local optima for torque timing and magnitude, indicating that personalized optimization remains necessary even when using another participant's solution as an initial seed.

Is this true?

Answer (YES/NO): NO